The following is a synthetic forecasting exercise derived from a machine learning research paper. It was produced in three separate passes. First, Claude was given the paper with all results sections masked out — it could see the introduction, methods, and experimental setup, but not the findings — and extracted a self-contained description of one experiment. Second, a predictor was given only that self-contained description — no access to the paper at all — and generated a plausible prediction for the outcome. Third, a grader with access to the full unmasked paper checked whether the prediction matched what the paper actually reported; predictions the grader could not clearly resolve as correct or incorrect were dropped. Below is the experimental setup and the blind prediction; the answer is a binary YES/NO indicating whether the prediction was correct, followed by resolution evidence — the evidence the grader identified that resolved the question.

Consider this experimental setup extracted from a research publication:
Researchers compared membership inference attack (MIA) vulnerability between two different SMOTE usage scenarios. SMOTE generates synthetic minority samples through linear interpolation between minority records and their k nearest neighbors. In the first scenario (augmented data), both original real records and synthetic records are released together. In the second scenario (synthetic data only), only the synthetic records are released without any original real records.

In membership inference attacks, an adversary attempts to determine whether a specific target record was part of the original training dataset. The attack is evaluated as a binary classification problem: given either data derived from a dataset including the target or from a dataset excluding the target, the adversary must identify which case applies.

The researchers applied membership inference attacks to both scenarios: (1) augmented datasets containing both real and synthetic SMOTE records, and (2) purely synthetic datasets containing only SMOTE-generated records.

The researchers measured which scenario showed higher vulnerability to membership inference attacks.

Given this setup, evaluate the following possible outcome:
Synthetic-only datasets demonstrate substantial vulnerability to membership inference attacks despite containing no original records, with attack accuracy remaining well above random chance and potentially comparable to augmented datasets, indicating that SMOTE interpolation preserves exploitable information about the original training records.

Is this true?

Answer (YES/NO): YES